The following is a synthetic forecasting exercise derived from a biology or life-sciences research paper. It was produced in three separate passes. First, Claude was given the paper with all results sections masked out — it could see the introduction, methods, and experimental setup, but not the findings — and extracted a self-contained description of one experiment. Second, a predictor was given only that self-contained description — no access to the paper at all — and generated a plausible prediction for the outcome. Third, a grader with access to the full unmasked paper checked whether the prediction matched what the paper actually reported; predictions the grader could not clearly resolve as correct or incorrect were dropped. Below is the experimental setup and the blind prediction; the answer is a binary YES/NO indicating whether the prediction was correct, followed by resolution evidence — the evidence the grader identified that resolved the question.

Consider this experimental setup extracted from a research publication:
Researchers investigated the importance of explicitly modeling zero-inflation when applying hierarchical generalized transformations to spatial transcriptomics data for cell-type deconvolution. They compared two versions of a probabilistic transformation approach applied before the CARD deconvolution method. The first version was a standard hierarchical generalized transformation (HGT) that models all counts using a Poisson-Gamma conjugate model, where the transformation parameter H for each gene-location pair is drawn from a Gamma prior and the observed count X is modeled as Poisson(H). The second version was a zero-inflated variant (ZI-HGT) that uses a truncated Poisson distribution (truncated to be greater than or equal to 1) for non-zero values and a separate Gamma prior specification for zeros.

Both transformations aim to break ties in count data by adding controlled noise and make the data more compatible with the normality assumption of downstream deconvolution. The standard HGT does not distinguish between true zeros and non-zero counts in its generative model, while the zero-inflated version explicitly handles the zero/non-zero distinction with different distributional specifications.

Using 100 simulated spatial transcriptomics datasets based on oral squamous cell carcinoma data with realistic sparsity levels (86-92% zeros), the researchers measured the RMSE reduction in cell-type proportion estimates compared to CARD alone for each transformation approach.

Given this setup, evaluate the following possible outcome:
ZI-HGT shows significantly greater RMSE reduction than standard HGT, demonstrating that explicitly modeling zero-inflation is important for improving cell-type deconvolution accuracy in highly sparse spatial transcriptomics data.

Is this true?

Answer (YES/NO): YES